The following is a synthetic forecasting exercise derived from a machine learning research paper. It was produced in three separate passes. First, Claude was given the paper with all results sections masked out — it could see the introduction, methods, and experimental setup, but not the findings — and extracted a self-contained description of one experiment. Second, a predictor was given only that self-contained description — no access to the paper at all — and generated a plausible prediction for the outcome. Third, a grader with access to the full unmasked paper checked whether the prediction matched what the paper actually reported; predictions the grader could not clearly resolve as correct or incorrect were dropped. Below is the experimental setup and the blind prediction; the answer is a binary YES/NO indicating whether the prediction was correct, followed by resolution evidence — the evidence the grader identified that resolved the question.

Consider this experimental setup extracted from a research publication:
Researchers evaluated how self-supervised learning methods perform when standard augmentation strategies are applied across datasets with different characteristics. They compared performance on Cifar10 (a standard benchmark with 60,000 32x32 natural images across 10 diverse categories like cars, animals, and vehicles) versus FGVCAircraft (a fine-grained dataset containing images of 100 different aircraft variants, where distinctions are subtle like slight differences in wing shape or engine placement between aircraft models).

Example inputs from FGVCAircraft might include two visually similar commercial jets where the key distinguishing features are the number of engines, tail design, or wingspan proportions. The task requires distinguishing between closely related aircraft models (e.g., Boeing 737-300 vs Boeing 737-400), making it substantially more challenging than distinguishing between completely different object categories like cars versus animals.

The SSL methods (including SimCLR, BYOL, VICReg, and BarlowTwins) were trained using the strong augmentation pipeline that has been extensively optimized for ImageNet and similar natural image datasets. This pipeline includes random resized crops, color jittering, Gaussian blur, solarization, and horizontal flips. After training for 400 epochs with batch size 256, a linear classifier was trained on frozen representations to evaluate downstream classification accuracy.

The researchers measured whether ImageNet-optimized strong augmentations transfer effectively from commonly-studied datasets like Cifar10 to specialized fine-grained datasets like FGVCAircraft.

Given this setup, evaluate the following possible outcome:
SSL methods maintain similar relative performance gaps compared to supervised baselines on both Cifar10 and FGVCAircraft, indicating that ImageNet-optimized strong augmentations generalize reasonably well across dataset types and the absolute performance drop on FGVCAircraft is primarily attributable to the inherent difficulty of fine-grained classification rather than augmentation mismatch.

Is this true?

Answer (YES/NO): NO